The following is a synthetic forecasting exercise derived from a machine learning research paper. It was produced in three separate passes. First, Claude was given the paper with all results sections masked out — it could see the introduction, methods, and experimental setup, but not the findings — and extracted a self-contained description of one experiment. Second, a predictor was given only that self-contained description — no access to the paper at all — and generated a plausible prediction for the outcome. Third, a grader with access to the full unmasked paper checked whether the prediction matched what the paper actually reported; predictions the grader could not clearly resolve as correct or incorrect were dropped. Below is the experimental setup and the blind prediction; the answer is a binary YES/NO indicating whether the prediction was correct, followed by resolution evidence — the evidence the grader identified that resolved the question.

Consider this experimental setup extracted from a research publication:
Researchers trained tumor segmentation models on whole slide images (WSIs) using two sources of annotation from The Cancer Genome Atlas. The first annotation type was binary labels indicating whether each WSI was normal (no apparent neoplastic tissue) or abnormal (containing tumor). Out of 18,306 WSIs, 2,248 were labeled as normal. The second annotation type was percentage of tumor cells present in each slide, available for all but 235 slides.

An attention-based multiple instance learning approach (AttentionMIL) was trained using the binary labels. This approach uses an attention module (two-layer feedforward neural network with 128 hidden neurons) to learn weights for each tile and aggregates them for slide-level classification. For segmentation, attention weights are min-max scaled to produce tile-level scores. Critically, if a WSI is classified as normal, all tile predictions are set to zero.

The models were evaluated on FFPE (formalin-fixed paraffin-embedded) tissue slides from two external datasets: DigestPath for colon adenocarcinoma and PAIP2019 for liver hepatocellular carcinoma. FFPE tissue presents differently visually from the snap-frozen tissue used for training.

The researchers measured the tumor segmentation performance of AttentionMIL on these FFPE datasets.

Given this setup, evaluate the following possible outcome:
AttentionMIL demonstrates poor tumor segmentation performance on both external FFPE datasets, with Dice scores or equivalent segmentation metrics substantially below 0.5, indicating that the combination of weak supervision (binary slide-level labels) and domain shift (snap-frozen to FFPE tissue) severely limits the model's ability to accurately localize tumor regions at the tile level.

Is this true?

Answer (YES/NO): NO